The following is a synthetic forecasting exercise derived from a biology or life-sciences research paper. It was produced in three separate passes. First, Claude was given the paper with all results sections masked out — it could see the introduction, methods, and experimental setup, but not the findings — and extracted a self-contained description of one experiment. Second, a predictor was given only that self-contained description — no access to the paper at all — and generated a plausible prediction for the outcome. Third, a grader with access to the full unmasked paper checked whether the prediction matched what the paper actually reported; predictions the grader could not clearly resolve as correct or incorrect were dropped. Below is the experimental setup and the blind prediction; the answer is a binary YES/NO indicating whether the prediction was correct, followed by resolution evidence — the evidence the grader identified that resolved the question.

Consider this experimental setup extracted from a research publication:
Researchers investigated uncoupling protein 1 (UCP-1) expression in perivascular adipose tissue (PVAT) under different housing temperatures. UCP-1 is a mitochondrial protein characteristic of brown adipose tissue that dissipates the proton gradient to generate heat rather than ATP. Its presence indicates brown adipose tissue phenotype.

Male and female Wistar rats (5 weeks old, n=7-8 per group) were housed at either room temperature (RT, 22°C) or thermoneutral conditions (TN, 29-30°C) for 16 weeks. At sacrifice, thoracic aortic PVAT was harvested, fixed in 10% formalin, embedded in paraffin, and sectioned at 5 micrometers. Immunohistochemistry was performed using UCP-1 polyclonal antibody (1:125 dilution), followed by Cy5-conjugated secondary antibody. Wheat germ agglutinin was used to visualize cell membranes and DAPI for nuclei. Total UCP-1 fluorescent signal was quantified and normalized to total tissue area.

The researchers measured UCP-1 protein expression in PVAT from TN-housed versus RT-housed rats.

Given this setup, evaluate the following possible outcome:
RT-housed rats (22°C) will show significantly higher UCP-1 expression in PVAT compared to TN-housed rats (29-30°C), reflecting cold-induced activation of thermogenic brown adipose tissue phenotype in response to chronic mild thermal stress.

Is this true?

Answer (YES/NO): NO